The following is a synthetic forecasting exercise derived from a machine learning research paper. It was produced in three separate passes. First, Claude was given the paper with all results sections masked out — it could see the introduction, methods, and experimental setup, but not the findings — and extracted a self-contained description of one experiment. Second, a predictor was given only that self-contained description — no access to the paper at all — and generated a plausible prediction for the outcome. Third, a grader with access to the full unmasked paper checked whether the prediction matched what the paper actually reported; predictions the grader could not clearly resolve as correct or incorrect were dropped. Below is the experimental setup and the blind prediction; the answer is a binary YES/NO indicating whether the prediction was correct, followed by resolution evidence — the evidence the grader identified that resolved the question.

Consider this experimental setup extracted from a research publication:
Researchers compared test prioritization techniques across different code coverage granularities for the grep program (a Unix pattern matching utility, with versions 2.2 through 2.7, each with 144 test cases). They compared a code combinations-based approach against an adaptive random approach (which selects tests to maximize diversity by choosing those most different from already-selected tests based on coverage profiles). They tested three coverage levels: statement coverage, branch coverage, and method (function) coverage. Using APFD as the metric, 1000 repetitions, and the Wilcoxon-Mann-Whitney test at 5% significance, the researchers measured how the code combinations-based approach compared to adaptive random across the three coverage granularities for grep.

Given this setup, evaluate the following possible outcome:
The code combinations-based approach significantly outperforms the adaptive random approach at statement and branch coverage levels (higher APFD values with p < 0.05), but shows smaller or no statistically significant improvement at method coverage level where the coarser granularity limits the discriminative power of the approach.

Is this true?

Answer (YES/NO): NO